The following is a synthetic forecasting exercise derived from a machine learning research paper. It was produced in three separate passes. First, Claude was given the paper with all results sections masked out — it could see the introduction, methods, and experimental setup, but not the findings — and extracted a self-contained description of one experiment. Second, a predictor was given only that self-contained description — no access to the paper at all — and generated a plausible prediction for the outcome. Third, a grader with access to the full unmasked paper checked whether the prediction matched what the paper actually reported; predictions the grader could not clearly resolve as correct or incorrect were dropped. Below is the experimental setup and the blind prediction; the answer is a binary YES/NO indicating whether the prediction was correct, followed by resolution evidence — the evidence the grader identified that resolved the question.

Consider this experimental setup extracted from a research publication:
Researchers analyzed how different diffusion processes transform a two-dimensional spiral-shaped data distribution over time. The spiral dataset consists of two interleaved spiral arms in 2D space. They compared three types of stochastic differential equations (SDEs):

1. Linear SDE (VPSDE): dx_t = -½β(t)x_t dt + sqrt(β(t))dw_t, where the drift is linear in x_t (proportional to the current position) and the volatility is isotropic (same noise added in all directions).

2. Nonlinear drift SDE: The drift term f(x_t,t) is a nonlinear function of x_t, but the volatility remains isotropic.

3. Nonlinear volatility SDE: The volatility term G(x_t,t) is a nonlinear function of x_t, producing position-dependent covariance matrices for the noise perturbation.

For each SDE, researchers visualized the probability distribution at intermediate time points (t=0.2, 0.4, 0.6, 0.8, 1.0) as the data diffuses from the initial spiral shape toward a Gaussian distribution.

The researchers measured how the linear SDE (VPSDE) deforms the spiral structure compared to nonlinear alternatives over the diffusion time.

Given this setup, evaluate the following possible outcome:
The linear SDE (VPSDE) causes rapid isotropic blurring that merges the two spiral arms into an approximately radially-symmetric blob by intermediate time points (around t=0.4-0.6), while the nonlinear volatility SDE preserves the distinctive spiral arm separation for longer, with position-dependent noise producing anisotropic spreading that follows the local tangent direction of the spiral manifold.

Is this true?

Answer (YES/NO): NO